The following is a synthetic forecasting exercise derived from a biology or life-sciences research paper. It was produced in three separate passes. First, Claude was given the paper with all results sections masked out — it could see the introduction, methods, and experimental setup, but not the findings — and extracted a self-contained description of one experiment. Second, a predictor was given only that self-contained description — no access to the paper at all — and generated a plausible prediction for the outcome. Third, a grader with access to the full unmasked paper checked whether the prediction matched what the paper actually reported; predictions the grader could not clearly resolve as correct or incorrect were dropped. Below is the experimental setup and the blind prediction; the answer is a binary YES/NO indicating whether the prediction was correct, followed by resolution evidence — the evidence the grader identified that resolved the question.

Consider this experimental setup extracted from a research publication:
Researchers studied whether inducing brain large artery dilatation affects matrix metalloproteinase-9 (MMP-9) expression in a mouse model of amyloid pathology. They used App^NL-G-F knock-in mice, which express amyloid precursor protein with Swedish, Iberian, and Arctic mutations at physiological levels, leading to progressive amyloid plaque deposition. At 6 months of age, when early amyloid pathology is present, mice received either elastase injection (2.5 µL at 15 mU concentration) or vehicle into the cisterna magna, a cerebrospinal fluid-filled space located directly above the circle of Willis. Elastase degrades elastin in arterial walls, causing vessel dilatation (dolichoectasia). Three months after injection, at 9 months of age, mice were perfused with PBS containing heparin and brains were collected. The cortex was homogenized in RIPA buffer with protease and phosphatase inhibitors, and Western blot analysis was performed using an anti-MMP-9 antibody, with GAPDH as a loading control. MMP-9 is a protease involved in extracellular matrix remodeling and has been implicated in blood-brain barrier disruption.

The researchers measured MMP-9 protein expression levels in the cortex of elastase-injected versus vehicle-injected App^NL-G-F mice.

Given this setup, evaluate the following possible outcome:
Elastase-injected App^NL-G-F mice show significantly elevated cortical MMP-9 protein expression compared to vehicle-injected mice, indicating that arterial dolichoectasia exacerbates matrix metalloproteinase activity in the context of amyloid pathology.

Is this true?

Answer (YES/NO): NO